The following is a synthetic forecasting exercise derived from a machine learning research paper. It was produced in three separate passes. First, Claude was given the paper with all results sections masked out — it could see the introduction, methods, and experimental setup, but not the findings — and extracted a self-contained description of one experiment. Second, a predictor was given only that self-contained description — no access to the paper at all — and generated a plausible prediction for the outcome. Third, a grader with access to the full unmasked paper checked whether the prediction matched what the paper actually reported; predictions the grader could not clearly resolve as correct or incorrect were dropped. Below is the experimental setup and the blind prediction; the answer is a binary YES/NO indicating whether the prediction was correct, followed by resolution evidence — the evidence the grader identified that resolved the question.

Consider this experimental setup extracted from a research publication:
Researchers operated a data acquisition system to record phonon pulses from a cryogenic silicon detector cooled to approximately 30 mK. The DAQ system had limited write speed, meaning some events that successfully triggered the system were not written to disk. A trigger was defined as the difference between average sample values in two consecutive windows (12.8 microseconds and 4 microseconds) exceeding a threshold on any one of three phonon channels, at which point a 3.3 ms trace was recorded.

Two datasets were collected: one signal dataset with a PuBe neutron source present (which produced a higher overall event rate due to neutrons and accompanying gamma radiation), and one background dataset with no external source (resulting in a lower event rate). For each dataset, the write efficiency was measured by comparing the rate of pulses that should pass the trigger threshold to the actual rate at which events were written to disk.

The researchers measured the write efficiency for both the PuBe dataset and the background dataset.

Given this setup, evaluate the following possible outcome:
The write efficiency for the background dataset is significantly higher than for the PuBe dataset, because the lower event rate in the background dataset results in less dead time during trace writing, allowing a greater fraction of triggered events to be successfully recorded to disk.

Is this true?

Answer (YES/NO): YES